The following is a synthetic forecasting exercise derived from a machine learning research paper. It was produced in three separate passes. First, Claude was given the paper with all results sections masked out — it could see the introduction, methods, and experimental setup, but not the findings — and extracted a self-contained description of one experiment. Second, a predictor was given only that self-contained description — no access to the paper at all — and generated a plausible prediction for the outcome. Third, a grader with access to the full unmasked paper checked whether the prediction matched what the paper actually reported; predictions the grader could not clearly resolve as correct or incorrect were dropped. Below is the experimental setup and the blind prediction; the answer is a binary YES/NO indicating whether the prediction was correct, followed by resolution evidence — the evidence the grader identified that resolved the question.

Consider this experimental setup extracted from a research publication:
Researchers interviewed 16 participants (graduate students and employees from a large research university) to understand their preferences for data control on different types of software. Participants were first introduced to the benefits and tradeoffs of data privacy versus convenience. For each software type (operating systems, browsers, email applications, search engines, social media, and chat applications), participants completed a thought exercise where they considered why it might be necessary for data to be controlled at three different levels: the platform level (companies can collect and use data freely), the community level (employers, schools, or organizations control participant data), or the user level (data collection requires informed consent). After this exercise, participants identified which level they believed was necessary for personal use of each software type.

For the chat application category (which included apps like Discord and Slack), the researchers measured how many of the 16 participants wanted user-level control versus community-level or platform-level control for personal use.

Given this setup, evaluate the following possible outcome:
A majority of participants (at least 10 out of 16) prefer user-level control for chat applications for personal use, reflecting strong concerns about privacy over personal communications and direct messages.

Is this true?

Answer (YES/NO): YES